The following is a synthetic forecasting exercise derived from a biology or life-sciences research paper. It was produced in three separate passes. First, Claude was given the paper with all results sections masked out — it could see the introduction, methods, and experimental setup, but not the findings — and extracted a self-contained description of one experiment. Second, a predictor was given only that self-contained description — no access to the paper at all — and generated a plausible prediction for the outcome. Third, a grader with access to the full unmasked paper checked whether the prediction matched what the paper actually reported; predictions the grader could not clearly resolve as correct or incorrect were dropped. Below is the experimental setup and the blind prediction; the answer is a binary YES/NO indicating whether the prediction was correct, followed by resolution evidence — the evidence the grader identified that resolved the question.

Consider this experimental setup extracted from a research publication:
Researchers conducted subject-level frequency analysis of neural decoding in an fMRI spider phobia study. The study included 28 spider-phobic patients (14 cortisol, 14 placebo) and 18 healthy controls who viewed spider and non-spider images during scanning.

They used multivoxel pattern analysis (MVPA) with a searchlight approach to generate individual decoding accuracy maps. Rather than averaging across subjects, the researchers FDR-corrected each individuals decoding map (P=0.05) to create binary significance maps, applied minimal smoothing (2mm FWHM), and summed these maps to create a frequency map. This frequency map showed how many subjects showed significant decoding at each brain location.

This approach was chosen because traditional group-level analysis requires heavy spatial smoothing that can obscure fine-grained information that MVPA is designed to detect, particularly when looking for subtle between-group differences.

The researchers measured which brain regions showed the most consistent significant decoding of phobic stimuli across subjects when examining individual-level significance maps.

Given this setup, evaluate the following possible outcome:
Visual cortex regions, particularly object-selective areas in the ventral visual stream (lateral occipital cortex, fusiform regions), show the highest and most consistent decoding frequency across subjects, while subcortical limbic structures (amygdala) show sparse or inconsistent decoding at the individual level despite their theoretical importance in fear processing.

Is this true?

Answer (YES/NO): NO